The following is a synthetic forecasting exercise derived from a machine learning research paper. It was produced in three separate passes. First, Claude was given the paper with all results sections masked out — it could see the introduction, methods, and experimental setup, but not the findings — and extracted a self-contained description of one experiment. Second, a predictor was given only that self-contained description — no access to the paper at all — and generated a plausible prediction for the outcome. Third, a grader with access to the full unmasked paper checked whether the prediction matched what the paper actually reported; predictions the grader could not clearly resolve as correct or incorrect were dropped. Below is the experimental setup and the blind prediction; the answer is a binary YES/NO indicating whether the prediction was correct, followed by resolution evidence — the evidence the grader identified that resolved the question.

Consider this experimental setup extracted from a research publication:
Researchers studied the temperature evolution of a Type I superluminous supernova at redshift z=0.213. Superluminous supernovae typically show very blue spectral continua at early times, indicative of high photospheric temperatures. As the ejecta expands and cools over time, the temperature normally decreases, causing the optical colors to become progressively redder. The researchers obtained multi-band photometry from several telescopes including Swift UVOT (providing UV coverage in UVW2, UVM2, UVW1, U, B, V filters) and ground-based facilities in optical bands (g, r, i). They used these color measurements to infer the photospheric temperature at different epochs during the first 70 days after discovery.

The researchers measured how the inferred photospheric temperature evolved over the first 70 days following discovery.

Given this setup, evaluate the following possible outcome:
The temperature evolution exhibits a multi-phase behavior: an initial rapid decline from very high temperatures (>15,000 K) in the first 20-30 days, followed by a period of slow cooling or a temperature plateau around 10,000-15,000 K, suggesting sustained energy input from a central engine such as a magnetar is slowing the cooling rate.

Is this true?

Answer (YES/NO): NO